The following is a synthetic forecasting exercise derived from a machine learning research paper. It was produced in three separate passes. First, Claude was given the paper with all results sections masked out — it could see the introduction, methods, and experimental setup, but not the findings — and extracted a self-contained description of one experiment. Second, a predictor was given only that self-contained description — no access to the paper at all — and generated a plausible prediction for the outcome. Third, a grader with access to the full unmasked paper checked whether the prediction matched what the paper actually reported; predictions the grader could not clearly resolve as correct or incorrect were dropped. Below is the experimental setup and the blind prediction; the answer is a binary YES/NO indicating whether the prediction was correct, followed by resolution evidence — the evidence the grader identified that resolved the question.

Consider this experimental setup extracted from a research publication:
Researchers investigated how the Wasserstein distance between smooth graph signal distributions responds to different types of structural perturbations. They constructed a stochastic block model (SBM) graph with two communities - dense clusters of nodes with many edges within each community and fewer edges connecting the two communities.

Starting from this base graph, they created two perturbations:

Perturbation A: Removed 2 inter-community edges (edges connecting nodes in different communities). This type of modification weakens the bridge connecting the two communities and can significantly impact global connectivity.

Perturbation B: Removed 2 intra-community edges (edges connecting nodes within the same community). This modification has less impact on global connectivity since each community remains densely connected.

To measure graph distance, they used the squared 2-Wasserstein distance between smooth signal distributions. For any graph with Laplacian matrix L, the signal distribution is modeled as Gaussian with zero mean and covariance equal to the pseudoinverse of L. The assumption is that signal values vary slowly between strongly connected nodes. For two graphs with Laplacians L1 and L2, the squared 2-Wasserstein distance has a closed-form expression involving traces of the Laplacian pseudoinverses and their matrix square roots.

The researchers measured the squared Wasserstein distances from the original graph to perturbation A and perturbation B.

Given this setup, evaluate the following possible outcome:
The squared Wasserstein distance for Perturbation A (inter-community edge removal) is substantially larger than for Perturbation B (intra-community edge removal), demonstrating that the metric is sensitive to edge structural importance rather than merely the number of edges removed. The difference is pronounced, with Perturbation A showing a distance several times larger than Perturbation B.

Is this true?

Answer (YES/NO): YES